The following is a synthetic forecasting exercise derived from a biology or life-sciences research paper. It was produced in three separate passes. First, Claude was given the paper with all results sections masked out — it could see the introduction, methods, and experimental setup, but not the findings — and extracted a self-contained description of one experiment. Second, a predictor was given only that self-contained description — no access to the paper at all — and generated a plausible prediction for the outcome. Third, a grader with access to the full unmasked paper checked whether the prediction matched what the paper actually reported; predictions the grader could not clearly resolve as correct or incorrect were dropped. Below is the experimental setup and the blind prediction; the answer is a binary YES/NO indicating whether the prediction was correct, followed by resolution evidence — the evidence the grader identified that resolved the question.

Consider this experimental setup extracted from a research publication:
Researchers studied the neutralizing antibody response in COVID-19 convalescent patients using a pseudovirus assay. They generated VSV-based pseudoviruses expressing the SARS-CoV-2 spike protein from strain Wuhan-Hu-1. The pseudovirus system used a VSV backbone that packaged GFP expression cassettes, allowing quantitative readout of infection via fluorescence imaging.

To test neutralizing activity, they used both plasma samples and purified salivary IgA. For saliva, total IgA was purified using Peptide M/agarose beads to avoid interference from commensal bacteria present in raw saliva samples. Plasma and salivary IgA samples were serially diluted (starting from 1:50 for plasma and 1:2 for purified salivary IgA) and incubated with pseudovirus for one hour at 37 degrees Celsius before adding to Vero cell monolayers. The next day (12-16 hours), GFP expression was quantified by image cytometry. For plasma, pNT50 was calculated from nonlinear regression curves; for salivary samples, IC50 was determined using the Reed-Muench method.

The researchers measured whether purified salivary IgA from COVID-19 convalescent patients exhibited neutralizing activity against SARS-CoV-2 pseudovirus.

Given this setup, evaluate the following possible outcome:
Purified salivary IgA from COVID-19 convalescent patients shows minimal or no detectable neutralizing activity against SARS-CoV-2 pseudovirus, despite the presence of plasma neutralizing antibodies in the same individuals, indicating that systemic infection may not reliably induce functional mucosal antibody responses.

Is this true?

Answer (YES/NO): YES